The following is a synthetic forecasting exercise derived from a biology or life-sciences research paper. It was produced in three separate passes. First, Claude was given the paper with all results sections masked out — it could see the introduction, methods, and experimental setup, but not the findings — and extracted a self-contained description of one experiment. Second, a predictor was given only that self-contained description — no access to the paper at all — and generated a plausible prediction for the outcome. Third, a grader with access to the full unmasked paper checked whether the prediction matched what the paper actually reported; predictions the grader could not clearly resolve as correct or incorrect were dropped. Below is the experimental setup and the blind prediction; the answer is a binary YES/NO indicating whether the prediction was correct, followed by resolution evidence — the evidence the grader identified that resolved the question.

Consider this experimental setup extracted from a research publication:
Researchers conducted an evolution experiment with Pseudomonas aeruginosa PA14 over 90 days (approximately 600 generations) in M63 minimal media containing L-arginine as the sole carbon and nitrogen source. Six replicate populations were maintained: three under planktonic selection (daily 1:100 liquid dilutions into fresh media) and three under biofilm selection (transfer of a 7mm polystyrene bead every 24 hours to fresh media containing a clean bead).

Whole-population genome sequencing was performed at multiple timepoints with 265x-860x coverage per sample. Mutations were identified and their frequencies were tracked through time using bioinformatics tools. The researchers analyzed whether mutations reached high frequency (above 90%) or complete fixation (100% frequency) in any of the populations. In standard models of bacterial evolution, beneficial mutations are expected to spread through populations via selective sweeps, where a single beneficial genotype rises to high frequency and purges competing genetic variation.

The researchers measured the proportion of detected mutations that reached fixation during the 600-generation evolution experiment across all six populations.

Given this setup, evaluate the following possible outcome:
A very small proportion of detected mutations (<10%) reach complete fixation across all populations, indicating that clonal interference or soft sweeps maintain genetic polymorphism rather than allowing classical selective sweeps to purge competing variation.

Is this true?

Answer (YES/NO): YES